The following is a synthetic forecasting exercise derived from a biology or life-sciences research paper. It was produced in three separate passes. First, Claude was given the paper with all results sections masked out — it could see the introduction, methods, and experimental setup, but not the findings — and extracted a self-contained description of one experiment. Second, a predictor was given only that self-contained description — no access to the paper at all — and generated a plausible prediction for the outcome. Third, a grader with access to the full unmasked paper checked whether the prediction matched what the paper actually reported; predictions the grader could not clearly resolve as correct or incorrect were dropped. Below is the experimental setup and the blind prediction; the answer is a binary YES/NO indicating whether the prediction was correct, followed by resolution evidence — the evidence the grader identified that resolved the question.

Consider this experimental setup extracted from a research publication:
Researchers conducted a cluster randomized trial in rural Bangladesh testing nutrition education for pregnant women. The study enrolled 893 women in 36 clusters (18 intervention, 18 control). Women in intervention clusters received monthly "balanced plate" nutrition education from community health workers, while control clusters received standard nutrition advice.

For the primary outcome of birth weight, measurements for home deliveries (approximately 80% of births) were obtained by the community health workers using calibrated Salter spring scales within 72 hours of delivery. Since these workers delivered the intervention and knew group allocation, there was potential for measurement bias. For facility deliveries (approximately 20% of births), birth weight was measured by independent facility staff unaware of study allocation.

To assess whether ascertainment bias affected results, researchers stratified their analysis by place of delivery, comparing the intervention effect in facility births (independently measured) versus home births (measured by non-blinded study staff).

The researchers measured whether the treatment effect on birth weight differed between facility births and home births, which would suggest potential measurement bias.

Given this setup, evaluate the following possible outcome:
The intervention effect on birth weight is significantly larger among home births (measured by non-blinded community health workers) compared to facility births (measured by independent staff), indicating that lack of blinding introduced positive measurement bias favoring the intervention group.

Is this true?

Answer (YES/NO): NO